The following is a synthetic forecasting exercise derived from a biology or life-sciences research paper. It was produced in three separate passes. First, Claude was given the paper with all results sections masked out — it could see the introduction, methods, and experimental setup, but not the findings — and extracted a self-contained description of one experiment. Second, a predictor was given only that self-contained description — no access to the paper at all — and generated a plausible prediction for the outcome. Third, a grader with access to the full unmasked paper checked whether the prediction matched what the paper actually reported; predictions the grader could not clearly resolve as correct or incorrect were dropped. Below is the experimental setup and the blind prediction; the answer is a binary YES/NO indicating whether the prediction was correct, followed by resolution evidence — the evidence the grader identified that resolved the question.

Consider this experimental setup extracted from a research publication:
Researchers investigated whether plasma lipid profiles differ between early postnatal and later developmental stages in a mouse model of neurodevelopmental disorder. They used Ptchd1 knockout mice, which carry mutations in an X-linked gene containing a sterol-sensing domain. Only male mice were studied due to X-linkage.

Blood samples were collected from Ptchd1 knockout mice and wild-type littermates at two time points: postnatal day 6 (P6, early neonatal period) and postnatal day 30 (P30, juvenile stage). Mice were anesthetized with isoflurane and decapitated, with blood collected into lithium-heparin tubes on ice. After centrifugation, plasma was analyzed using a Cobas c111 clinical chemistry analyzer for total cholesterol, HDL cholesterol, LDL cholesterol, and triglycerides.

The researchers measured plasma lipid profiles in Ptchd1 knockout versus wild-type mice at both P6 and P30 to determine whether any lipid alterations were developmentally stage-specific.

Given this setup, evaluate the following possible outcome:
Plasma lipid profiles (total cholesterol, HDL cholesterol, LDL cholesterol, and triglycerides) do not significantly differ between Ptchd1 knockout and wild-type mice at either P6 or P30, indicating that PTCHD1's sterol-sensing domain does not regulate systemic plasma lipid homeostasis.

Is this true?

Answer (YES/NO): YES